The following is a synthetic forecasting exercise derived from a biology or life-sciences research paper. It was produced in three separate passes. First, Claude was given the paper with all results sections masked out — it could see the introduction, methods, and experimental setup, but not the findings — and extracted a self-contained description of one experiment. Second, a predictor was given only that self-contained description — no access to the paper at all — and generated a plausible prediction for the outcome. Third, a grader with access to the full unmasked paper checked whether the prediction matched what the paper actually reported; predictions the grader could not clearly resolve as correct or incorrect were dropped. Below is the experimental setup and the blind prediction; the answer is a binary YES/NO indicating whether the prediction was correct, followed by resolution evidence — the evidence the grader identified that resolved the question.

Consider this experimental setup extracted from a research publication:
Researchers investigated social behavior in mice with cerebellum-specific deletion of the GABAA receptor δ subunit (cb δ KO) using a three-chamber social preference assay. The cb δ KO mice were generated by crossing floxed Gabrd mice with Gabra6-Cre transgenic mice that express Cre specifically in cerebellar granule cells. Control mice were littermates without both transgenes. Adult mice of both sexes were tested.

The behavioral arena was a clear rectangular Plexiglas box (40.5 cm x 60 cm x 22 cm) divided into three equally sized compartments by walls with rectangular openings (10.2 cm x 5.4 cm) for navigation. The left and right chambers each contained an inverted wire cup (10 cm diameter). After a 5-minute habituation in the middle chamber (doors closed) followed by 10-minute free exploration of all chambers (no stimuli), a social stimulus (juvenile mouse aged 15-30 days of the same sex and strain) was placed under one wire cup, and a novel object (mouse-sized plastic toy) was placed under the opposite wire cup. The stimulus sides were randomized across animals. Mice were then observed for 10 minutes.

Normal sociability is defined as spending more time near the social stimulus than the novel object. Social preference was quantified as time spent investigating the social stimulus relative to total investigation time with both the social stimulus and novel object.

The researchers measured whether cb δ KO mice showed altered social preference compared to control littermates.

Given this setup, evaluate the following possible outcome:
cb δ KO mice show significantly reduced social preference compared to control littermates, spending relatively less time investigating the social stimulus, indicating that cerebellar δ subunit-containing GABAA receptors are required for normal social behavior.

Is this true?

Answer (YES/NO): YES